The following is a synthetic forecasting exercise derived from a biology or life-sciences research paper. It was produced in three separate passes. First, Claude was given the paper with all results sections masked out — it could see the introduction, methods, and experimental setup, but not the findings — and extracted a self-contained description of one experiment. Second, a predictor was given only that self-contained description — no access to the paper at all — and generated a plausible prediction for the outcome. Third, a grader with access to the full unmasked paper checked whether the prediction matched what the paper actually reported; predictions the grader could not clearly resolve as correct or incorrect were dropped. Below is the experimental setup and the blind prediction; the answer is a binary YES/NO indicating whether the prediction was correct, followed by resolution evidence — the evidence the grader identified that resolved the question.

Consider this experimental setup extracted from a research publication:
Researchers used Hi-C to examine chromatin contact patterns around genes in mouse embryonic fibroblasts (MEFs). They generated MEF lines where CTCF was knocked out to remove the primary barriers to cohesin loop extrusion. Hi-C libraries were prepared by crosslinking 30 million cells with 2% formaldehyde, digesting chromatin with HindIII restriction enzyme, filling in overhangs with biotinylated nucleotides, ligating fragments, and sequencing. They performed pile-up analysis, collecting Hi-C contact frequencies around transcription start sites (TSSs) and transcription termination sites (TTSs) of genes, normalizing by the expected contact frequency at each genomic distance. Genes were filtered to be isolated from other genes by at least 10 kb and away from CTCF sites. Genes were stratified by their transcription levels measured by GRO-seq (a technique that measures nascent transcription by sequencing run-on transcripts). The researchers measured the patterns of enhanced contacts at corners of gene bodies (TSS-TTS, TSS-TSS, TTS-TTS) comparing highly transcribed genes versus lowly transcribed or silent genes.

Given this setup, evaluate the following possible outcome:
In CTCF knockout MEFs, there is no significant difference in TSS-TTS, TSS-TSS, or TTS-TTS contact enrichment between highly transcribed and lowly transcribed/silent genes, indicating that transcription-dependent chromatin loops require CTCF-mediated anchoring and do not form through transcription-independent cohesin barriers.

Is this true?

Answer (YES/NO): NO